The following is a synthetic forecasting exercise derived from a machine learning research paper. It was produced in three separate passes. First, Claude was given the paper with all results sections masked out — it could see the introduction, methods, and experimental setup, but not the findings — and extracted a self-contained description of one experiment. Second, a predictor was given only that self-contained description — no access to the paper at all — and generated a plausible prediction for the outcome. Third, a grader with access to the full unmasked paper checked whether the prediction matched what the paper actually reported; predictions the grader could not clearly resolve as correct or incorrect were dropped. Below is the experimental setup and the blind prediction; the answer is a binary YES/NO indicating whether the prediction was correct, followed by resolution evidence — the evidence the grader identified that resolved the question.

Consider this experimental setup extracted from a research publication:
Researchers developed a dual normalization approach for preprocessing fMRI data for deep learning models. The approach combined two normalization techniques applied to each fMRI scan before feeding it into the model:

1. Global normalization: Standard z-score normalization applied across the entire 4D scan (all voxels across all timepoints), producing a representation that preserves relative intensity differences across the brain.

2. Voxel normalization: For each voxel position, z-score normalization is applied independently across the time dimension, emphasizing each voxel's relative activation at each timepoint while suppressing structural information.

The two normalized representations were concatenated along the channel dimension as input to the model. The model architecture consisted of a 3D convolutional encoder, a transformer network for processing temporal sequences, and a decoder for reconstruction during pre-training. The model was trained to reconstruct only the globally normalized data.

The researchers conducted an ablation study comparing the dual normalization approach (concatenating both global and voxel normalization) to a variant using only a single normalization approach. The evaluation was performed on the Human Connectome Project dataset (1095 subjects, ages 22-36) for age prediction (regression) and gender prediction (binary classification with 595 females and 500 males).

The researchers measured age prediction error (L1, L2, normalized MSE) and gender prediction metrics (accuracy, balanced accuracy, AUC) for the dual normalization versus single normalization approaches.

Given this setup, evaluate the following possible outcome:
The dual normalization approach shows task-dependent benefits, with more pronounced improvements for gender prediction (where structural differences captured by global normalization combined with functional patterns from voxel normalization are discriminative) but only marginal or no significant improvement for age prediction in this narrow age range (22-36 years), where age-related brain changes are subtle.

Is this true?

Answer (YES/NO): NO